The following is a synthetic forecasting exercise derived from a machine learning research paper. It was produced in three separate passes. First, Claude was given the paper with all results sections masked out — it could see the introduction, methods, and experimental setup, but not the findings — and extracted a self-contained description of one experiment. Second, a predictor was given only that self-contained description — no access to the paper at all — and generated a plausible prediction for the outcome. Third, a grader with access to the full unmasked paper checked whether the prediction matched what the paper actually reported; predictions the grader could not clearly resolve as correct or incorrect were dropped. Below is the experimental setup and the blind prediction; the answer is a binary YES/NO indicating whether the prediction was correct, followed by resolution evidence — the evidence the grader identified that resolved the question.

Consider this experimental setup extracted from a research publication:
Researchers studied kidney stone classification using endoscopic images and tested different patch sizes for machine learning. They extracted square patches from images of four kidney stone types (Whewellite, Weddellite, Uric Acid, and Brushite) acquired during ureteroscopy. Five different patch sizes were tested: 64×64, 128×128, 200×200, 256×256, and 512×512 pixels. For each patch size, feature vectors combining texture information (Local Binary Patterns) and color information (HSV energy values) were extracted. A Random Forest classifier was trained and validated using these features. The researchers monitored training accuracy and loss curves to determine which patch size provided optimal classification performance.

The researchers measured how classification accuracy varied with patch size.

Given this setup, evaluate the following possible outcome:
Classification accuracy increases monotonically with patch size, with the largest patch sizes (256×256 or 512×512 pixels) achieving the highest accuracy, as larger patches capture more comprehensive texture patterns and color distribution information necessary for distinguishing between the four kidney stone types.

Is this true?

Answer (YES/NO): YES